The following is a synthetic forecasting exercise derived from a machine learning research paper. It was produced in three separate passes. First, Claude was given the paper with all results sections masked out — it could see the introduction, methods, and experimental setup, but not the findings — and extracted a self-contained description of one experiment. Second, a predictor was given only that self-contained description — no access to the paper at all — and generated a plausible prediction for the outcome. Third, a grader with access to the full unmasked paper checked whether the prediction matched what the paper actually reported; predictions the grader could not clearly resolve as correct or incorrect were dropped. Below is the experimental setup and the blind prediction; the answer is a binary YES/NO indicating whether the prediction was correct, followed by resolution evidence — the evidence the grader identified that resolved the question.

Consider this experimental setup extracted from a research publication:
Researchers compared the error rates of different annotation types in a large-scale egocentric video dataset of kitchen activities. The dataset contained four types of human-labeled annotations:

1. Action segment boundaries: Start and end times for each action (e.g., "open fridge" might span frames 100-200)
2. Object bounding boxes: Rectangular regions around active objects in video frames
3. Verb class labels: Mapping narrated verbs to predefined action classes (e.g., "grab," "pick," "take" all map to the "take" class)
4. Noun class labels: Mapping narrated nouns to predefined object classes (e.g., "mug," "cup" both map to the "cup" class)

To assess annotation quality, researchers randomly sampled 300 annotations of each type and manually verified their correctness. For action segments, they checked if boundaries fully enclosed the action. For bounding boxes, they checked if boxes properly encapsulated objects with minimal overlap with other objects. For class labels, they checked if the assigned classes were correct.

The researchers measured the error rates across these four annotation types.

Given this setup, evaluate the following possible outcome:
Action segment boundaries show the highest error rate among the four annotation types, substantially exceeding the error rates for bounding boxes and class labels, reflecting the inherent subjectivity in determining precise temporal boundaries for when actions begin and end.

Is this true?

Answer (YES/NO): NO